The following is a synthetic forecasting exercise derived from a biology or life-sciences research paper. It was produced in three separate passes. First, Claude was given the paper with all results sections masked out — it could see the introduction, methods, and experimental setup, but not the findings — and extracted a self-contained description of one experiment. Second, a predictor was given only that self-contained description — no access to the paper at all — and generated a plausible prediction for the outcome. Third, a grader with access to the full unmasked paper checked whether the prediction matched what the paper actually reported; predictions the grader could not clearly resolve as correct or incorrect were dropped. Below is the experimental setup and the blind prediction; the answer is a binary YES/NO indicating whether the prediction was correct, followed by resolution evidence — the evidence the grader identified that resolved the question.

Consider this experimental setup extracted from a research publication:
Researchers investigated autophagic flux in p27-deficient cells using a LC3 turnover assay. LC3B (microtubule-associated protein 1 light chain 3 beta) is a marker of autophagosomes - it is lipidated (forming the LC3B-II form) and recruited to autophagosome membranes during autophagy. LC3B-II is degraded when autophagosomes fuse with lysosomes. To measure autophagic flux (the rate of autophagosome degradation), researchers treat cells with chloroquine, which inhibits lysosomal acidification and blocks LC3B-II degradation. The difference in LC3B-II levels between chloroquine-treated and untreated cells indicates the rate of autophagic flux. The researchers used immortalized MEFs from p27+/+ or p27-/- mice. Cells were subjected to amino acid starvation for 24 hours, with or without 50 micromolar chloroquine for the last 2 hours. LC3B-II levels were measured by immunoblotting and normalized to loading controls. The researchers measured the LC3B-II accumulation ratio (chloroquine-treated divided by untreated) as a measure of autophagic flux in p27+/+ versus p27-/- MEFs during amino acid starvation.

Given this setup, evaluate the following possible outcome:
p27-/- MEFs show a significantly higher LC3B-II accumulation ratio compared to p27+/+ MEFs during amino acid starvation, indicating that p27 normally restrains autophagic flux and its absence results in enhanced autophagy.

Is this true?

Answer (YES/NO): NO